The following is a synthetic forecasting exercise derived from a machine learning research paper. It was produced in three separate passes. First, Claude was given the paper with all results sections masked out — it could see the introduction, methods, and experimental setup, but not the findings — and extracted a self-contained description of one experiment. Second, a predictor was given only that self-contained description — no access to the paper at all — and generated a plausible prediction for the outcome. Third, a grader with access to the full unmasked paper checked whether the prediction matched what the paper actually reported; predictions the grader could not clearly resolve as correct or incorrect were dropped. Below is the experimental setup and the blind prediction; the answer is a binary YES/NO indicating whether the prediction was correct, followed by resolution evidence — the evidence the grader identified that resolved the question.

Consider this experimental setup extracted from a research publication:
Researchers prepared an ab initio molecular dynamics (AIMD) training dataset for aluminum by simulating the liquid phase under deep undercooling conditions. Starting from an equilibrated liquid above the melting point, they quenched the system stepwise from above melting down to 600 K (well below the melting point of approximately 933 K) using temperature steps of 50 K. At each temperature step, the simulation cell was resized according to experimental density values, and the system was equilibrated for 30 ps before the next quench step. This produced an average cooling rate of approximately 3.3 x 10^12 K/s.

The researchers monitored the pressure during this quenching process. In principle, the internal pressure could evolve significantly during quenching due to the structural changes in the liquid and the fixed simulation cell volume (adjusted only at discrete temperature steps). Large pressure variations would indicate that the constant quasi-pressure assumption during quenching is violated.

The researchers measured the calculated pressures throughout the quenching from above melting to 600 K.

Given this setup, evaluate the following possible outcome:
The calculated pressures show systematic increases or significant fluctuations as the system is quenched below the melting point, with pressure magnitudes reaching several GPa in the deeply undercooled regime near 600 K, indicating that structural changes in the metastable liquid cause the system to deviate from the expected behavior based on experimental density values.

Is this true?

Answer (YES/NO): NO